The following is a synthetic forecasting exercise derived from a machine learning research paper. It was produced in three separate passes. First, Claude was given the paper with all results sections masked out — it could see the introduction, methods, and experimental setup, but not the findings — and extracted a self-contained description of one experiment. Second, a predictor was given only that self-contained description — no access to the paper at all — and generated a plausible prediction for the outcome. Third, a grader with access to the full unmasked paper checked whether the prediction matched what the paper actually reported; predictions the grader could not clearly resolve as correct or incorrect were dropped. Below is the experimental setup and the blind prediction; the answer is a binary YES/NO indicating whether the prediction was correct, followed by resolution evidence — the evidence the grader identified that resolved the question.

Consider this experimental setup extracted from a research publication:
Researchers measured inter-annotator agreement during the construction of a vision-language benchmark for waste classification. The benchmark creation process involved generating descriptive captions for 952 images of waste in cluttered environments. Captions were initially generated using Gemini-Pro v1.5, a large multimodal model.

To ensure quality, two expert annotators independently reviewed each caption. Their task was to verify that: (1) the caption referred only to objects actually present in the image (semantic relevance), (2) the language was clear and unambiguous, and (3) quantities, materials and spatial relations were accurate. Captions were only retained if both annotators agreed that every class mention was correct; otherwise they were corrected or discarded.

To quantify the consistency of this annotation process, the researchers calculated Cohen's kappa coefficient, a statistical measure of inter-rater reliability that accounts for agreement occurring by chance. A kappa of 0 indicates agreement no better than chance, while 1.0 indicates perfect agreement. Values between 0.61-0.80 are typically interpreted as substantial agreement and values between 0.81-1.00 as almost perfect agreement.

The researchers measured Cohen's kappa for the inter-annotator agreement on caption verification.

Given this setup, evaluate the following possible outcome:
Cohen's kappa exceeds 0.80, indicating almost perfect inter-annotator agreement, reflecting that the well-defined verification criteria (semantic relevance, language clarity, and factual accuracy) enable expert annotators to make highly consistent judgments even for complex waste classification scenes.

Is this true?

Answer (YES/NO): NO